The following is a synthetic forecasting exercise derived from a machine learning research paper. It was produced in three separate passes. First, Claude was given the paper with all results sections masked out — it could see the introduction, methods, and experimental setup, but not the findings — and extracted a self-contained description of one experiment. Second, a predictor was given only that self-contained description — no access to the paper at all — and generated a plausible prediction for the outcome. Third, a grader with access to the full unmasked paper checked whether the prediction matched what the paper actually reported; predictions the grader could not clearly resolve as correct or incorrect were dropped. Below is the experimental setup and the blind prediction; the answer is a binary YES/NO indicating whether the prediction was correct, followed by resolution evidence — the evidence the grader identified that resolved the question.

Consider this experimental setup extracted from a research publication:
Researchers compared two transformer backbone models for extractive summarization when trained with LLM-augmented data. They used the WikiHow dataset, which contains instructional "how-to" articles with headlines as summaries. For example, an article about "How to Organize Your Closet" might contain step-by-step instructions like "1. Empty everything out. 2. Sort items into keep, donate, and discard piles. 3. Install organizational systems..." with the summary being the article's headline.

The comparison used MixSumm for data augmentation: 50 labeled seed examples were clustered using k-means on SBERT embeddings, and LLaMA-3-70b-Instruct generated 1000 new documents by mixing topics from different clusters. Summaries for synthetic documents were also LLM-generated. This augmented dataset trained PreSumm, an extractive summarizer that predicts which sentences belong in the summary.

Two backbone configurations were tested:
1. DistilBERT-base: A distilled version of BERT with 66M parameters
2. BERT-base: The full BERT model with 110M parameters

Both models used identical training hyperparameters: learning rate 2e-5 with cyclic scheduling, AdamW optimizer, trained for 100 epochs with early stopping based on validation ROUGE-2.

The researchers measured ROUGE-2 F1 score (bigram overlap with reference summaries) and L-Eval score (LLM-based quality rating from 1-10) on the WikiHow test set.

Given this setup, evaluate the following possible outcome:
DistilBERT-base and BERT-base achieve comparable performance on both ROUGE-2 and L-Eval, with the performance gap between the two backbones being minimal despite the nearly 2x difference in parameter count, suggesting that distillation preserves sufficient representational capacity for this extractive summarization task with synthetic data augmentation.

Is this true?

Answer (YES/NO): NO